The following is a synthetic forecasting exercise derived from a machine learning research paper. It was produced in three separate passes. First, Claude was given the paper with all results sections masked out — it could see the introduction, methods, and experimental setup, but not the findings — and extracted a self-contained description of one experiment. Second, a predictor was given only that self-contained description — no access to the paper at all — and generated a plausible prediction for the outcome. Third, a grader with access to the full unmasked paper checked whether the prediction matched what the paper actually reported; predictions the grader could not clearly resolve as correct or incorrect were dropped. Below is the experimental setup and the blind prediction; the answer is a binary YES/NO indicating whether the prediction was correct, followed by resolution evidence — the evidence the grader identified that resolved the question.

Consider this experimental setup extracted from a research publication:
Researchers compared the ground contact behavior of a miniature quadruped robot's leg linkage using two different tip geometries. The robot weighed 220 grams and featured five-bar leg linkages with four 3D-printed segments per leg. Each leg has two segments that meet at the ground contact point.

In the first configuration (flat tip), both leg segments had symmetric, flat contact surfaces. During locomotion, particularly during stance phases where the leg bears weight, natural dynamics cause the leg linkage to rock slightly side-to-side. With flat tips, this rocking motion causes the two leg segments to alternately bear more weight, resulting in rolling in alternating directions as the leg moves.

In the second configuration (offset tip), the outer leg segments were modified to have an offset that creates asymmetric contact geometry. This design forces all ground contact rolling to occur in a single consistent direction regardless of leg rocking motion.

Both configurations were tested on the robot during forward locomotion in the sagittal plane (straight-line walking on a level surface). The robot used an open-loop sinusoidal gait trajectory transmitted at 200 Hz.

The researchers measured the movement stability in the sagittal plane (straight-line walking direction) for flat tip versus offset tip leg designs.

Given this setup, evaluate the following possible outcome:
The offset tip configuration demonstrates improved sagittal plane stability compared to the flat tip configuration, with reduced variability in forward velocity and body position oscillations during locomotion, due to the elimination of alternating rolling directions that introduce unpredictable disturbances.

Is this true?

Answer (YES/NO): NO